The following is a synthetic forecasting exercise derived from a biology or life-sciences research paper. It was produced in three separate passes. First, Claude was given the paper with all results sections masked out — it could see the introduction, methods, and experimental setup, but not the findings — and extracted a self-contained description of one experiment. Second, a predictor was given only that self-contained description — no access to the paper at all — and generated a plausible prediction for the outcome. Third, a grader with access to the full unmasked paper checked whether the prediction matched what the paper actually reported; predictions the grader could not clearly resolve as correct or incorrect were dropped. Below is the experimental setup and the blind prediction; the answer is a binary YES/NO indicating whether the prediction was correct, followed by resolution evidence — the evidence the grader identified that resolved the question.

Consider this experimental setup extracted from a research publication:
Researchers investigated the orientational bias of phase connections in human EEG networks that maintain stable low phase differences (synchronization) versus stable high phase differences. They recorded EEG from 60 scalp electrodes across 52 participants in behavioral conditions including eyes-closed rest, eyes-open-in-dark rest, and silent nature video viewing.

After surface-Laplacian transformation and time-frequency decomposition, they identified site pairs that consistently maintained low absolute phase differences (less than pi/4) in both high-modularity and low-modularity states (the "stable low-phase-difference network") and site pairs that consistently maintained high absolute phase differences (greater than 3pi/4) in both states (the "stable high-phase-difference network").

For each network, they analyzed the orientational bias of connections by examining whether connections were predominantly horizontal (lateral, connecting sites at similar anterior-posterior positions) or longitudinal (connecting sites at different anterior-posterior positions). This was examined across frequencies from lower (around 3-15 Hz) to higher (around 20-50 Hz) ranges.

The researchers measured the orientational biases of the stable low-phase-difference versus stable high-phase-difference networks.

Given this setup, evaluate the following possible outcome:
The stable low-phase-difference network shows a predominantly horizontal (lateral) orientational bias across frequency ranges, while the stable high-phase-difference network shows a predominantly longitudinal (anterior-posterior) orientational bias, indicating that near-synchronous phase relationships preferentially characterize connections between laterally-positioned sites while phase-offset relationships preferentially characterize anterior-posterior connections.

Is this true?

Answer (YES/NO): NO